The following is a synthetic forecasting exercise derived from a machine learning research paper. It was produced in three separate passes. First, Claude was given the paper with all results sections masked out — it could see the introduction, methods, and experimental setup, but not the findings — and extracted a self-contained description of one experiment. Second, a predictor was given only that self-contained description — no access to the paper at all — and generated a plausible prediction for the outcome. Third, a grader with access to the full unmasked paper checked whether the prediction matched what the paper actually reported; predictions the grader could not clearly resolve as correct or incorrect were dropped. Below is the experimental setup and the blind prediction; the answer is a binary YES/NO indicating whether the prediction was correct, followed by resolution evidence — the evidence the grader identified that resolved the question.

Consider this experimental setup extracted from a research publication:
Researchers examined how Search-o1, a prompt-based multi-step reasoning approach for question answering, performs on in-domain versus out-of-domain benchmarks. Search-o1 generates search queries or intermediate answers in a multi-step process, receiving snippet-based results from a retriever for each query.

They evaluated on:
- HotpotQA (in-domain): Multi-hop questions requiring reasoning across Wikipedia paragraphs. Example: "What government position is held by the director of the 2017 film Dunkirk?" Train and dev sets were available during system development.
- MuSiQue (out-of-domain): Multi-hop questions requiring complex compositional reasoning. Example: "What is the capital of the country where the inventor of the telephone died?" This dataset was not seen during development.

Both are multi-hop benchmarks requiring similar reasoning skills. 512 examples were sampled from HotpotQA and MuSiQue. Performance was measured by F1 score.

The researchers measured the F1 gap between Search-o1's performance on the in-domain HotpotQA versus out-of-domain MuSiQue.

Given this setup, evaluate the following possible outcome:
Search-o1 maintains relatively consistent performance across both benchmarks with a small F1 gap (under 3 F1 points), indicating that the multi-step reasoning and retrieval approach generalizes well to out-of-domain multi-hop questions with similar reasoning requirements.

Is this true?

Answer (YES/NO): NO